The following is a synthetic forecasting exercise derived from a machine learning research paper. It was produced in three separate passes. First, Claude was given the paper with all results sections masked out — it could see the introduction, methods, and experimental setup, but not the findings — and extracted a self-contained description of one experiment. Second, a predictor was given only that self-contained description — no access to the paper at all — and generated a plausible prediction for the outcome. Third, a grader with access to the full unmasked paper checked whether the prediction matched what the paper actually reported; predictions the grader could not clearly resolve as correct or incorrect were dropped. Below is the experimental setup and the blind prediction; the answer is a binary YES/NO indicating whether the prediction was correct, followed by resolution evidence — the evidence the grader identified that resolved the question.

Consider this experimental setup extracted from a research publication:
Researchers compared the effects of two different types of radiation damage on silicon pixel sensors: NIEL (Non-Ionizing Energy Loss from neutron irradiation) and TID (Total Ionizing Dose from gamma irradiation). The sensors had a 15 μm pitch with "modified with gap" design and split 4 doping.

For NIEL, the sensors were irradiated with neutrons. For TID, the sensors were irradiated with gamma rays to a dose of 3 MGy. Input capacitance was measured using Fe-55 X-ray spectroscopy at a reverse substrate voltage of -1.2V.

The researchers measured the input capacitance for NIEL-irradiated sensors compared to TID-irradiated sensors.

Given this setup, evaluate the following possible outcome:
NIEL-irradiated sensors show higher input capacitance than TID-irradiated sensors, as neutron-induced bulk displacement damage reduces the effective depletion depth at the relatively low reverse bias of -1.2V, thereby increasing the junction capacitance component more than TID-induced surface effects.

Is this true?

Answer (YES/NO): NO